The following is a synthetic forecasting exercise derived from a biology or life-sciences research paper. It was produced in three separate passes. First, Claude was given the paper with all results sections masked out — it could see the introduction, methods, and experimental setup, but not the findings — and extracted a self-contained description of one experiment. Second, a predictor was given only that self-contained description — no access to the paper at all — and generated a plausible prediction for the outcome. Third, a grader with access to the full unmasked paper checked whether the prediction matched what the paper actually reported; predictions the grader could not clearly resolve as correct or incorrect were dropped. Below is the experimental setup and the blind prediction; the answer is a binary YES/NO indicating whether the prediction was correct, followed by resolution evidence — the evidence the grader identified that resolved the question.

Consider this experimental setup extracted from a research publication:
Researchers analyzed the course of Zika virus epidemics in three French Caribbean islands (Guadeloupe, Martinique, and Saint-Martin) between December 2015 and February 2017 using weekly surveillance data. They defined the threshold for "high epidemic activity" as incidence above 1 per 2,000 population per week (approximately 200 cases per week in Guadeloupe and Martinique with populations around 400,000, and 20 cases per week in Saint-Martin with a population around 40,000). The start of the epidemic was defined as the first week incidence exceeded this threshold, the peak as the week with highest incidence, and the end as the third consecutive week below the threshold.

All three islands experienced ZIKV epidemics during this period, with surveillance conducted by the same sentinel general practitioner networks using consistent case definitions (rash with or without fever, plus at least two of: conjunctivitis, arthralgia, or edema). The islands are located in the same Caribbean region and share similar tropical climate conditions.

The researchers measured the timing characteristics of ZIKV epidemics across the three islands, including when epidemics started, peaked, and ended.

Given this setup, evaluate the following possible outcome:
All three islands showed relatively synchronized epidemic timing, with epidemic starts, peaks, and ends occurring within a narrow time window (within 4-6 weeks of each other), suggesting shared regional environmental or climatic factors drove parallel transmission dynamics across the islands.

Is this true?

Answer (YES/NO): NO